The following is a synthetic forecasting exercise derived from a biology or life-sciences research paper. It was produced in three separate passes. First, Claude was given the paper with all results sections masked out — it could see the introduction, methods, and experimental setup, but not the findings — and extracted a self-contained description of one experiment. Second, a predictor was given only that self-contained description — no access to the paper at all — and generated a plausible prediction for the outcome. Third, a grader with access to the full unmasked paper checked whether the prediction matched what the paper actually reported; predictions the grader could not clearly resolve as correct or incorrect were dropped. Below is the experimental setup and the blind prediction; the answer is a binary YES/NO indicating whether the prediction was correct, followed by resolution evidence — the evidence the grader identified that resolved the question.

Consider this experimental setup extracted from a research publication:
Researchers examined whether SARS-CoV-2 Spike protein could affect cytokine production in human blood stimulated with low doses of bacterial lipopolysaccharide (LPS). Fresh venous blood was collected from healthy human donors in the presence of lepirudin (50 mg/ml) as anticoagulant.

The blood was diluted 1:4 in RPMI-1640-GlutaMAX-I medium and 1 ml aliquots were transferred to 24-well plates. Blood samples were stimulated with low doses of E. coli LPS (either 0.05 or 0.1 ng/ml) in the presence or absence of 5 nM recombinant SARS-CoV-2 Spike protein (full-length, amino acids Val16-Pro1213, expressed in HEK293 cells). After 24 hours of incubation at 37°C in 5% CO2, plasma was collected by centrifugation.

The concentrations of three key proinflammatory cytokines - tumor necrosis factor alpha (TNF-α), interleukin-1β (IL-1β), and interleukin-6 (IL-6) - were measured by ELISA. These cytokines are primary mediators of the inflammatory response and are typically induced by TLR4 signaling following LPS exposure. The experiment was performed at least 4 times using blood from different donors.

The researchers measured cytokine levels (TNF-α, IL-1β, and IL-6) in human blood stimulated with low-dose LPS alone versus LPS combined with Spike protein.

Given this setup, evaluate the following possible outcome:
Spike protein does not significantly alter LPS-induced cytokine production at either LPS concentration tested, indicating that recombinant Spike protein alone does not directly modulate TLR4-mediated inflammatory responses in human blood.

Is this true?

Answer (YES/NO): NO